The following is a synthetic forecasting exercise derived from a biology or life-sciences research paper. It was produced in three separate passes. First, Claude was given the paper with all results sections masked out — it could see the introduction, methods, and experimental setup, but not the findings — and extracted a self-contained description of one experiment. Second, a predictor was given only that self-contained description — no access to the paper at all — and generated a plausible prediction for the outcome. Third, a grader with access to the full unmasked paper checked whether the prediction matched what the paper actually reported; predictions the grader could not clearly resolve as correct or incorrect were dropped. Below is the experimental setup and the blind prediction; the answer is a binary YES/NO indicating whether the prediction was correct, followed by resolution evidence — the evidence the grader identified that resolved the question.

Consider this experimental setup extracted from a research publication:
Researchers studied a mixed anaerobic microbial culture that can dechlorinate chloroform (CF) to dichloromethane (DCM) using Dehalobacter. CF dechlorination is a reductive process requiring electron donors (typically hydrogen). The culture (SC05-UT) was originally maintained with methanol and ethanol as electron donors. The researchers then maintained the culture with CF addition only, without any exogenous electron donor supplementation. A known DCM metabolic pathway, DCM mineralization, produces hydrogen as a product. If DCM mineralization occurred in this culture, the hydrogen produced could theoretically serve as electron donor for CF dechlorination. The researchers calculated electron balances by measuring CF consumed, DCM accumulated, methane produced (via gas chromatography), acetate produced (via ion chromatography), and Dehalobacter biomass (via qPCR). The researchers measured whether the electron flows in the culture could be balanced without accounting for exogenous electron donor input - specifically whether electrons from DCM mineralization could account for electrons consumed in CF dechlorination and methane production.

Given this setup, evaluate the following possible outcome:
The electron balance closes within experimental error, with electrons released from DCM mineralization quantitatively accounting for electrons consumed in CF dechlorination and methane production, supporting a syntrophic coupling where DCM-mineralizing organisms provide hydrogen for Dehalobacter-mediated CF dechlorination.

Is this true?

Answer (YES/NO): NO